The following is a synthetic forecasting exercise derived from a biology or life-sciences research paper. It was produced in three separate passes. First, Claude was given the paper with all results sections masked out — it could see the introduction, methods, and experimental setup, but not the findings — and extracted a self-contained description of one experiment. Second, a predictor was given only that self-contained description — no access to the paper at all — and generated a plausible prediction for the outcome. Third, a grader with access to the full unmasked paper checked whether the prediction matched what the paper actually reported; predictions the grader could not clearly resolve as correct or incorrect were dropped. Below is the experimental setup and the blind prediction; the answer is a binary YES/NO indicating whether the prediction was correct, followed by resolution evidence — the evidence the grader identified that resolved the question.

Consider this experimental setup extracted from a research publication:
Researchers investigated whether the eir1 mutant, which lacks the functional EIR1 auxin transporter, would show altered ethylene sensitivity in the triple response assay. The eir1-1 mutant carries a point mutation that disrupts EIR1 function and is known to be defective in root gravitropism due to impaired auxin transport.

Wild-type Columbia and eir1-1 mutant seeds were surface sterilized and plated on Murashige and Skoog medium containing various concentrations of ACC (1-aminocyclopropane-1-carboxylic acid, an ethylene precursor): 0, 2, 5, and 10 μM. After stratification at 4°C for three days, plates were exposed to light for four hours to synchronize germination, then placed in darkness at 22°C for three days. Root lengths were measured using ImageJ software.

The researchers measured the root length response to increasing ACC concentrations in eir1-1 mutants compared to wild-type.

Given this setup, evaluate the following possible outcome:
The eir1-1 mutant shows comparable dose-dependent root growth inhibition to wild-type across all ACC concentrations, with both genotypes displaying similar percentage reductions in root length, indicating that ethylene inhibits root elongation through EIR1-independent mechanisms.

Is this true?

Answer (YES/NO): NO